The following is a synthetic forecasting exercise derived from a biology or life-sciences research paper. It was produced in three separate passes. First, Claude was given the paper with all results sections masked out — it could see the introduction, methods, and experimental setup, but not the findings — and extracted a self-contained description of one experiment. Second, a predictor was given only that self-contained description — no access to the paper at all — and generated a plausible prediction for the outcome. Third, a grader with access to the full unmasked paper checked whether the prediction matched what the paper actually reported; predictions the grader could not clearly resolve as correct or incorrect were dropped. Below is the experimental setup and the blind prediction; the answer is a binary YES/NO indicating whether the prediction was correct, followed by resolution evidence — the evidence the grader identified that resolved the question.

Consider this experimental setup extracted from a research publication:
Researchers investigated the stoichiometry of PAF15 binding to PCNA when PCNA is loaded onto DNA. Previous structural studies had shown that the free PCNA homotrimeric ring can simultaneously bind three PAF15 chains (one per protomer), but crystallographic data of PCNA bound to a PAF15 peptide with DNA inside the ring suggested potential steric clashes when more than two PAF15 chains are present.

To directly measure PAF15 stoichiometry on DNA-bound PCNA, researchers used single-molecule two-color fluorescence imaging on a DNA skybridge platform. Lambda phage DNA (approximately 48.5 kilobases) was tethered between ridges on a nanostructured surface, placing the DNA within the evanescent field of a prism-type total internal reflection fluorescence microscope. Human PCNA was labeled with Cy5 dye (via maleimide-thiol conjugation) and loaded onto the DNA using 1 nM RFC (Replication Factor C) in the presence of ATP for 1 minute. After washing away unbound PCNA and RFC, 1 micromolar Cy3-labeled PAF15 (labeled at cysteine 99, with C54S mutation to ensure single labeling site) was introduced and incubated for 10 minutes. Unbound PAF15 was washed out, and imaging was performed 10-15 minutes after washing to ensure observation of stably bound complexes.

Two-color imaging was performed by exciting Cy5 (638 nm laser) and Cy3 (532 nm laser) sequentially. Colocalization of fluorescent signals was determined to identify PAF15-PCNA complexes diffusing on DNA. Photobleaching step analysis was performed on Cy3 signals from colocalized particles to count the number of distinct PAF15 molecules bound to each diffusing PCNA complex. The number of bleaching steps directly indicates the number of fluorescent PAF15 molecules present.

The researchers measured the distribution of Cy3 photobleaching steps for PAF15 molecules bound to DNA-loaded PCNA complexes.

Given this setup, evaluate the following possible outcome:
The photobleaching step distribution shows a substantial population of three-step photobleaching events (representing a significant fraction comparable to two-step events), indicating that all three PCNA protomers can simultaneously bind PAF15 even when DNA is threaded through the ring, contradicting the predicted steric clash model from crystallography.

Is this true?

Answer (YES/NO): NO